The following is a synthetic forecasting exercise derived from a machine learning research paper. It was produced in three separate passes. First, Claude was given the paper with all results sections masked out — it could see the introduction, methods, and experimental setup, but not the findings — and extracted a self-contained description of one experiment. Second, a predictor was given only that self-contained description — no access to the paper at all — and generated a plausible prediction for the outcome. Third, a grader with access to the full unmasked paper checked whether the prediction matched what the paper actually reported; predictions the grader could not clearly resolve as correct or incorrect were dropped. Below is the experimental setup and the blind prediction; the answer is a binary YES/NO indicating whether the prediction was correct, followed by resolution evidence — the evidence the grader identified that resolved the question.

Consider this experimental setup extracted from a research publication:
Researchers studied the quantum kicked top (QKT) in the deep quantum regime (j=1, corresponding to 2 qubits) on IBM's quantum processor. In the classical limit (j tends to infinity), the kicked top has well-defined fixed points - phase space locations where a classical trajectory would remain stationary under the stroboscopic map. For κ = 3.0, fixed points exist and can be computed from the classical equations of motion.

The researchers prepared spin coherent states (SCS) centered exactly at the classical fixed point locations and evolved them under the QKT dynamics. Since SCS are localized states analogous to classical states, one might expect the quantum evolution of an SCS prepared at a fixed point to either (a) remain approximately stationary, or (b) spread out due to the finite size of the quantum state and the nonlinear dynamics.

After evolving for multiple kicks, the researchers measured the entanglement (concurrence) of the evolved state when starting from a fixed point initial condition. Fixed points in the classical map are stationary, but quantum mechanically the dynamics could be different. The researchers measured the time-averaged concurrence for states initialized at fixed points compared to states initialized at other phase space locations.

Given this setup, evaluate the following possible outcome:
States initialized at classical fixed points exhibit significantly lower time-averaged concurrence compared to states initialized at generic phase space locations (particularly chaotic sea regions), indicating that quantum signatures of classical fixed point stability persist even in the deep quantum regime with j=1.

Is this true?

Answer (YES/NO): YES